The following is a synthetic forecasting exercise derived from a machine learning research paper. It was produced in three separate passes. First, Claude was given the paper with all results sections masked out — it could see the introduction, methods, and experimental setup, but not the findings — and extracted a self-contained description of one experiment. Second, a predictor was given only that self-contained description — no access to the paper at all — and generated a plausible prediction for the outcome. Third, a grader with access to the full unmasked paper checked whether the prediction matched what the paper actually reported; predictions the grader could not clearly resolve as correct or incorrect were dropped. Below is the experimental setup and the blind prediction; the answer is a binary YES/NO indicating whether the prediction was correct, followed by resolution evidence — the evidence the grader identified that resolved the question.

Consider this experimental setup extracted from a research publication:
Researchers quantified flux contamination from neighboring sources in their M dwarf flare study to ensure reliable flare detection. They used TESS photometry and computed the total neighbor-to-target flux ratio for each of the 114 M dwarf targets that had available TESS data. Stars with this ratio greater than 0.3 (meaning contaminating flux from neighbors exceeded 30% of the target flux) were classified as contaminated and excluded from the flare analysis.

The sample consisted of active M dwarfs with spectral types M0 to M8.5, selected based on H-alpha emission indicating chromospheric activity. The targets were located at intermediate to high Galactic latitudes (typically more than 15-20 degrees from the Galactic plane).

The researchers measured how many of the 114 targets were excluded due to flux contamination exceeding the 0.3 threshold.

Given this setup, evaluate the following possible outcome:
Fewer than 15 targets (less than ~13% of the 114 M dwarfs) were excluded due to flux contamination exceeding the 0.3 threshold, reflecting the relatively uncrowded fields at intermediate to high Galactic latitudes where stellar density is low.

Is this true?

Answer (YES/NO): YES